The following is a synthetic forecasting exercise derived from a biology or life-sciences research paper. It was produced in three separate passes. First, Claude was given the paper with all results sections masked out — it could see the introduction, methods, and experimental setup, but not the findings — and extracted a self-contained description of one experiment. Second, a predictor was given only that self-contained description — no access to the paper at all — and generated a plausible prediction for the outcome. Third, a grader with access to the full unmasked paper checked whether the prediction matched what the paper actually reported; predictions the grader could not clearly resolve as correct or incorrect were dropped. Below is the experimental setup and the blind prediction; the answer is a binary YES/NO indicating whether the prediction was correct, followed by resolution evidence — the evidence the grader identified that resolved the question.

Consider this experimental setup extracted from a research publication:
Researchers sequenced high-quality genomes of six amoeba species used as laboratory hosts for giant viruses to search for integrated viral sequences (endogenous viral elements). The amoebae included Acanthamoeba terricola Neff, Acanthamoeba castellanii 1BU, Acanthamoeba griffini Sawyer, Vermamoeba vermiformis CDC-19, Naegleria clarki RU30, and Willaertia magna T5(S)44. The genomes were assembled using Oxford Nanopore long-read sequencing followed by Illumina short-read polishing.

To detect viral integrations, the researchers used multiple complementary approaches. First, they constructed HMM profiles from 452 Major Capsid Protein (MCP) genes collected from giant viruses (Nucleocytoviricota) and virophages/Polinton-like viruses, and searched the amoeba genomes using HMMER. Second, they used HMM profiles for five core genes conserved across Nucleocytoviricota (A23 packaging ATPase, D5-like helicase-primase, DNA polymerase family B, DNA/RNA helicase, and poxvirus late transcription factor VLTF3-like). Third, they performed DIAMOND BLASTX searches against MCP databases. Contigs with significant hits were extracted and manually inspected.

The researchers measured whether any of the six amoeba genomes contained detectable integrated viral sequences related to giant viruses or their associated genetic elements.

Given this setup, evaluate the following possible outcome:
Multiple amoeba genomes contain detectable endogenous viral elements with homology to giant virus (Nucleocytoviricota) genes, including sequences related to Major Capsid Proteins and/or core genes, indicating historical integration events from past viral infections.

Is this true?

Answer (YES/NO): YES